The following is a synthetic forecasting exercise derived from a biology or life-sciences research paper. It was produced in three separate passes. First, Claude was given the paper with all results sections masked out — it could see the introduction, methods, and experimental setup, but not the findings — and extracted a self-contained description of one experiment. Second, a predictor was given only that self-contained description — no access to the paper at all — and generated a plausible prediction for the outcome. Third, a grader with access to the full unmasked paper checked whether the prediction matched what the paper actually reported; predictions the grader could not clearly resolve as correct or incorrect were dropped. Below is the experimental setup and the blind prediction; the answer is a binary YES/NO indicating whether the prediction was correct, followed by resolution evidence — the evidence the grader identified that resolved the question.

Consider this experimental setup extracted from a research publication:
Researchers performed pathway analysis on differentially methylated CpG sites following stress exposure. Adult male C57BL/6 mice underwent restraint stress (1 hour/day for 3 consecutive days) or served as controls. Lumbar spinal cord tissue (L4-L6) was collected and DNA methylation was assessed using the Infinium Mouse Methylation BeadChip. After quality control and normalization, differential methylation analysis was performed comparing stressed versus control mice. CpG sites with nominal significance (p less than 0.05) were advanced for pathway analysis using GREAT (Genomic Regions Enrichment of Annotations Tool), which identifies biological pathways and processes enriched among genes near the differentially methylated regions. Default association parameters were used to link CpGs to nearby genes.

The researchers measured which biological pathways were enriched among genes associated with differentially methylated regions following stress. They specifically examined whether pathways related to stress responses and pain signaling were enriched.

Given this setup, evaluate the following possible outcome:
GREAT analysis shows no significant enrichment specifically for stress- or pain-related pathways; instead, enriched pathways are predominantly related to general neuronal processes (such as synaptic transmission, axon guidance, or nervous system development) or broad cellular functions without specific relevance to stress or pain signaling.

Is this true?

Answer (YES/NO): YES